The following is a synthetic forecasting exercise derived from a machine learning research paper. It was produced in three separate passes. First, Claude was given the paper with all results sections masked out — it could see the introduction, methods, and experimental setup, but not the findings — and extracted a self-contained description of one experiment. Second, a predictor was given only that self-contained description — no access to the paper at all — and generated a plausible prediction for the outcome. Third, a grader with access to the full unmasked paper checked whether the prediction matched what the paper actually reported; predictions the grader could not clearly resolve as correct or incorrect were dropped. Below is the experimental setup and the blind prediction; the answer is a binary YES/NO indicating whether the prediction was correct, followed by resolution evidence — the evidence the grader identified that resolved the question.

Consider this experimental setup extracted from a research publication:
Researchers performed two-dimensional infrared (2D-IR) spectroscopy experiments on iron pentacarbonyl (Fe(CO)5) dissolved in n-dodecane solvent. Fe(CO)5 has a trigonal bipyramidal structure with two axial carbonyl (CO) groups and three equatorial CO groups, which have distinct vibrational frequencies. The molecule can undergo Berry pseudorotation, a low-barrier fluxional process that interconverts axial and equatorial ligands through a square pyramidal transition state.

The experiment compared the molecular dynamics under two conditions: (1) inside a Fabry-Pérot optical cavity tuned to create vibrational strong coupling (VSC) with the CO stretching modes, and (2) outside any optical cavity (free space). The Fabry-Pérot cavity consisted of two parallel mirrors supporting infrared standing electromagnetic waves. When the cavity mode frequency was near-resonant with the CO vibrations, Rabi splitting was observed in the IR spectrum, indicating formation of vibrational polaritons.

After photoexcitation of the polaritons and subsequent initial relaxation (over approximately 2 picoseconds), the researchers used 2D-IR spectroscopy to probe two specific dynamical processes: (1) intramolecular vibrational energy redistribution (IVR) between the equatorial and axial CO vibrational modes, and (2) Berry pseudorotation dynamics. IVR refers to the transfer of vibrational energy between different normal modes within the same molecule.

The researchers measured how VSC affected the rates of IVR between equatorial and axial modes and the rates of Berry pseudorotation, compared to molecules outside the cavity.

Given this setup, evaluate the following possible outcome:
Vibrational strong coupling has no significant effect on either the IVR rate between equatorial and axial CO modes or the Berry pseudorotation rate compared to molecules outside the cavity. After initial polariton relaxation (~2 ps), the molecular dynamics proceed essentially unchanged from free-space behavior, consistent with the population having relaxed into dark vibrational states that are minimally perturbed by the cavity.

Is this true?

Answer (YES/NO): NO